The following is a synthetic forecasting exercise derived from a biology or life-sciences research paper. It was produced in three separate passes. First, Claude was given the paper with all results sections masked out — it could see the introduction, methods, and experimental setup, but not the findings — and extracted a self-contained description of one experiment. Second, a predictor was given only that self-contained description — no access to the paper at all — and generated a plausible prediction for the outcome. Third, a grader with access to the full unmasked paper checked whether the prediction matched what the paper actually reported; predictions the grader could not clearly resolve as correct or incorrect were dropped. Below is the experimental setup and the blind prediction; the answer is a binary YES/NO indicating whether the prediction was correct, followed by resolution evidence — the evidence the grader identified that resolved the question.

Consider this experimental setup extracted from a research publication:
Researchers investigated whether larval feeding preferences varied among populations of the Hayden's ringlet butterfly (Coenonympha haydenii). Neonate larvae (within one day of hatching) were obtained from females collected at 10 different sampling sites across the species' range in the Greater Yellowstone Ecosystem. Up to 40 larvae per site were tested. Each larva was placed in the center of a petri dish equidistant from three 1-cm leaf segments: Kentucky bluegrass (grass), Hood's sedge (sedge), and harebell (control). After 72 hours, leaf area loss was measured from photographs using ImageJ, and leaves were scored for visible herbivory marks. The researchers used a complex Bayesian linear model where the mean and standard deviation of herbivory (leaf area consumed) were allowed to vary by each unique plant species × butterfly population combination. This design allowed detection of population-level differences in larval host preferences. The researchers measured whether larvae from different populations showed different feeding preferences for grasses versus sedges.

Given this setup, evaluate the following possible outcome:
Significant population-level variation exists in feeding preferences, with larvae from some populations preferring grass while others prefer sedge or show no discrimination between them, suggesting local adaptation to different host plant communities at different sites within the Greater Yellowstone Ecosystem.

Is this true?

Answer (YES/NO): NO